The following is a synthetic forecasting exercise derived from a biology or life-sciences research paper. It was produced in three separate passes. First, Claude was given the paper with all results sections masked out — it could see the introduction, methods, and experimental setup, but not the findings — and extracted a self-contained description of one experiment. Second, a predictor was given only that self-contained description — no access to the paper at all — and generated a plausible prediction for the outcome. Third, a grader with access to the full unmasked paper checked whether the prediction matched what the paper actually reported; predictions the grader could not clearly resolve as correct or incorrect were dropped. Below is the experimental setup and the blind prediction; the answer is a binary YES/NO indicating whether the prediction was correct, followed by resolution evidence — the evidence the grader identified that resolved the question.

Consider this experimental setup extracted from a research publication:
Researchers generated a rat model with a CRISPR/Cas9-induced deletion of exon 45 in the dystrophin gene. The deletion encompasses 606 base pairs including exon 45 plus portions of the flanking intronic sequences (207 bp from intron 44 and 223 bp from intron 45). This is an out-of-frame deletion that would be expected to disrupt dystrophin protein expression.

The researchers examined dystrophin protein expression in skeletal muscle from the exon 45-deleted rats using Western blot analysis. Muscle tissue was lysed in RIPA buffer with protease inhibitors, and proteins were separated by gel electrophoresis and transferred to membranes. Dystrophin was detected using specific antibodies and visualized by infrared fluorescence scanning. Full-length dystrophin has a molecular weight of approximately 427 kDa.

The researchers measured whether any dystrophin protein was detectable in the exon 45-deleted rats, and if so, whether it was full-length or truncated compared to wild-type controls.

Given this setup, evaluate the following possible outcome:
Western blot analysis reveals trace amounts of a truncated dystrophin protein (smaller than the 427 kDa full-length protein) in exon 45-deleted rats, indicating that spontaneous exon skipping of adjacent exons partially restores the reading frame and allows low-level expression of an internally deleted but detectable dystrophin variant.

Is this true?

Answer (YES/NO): NO